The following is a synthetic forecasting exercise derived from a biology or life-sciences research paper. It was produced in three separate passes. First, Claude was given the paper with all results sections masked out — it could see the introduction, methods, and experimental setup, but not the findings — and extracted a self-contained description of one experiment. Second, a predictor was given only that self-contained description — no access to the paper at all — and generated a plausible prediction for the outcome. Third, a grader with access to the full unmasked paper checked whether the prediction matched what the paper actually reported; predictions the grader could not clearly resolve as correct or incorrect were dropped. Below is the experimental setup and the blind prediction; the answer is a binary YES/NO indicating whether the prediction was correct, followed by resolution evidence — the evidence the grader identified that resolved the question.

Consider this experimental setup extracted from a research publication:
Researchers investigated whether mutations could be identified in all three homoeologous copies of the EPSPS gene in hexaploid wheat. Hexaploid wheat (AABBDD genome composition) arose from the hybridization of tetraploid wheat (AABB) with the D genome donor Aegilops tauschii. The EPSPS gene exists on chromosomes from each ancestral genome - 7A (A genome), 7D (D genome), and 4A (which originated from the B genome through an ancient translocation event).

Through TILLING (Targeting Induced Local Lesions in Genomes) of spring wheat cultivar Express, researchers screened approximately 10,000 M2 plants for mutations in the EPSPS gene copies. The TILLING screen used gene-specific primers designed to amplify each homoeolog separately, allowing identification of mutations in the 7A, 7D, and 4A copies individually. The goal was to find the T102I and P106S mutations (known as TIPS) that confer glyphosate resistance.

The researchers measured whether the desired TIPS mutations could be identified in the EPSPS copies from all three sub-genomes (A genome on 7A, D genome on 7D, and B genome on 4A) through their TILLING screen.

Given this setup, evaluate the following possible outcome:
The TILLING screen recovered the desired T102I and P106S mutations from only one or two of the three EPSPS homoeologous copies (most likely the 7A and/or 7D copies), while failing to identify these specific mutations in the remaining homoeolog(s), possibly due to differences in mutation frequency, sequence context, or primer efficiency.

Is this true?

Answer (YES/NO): YES